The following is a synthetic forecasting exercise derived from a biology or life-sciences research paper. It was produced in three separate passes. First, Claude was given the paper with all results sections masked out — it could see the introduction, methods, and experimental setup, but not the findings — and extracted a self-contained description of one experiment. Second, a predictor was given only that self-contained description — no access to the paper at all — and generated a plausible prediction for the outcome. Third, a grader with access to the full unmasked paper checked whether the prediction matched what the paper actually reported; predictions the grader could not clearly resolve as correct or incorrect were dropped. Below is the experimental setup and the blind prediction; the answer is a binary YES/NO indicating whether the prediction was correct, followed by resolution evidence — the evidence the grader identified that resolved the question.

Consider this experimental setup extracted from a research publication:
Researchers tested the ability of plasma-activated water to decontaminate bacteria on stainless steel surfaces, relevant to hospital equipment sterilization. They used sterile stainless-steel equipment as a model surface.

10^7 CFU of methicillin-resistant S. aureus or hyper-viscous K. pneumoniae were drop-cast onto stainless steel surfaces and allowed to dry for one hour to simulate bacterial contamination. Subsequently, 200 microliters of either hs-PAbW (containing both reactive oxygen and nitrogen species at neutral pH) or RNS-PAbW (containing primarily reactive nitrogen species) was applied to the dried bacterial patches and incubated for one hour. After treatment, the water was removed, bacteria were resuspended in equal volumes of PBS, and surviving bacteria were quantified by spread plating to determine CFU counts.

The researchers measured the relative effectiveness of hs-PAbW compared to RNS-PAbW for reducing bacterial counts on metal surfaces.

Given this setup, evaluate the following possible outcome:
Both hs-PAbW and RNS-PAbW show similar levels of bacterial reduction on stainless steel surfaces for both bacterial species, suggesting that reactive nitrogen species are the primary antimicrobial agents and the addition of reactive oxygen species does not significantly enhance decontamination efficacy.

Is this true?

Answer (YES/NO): YES